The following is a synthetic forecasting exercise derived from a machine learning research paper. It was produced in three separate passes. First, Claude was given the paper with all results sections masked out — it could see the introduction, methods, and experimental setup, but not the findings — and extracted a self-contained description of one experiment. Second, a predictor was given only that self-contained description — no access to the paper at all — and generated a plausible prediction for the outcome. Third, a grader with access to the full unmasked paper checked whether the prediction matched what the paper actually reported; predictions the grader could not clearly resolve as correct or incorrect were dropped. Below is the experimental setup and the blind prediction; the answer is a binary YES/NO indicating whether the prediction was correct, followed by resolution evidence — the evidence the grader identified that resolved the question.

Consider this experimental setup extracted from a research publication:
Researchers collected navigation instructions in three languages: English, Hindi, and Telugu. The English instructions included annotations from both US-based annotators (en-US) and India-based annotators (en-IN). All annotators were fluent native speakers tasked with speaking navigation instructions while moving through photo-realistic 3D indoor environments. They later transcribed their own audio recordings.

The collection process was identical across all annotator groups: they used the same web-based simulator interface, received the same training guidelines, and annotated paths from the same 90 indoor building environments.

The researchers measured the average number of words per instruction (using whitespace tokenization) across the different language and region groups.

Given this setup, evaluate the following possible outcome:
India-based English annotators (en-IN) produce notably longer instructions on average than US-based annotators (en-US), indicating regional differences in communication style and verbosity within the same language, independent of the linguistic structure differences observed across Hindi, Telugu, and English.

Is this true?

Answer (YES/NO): NO